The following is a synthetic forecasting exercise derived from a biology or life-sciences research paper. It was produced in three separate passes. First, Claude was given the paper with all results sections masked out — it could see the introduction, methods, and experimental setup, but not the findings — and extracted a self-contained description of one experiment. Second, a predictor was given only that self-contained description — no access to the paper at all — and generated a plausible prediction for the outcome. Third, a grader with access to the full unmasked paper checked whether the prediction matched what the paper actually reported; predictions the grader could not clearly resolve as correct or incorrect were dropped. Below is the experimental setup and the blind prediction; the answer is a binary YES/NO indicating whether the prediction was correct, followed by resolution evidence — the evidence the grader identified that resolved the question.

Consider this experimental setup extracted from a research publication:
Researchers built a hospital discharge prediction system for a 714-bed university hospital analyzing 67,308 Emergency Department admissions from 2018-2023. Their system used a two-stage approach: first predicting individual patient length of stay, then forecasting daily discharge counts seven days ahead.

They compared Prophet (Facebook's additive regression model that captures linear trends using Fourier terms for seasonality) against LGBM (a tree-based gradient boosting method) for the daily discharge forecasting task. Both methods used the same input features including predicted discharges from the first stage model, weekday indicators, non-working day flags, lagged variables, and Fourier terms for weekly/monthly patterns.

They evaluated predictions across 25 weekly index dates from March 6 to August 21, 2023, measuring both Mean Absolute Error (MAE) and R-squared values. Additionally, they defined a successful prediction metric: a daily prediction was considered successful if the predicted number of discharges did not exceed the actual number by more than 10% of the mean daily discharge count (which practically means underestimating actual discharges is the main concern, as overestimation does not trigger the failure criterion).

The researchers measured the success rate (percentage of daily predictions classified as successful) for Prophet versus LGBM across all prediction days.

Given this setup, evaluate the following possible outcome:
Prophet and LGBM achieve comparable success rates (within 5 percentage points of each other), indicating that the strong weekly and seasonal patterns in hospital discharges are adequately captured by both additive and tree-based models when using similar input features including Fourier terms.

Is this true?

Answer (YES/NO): YES